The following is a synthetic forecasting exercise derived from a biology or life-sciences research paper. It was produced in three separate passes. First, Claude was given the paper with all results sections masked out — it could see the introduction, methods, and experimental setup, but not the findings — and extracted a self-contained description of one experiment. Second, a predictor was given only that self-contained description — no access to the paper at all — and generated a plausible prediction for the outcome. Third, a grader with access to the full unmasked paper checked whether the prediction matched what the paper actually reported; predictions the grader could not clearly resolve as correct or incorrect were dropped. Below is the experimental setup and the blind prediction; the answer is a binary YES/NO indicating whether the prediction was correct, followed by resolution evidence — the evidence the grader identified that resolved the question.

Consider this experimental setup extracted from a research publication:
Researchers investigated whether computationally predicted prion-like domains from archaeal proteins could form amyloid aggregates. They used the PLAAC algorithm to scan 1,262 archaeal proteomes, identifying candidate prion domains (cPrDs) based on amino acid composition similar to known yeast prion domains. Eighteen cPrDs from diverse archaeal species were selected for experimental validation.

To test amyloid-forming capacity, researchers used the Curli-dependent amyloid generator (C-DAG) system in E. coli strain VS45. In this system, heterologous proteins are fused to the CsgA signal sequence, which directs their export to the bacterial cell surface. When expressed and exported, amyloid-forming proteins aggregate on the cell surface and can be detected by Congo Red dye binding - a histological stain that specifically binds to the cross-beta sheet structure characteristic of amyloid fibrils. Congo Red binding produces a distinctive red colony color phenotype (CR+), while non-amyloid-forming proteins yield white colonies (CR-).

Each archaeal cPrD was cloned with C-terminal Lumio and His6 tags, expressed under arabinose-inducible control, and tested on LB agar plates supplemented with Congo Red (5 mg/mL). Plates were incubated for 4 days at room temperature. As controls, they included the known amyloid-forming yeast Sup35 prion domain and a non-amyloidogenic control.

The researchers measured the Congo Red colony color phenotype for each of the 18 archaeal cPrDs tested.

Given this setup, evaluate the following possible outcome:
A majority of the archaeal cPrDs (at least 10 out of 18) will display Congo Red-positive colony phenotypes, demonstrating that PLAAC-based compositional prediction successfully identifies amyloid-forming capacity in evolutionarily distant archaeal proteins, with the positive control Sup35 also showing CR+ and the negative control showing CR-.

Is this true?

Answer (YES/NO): NO